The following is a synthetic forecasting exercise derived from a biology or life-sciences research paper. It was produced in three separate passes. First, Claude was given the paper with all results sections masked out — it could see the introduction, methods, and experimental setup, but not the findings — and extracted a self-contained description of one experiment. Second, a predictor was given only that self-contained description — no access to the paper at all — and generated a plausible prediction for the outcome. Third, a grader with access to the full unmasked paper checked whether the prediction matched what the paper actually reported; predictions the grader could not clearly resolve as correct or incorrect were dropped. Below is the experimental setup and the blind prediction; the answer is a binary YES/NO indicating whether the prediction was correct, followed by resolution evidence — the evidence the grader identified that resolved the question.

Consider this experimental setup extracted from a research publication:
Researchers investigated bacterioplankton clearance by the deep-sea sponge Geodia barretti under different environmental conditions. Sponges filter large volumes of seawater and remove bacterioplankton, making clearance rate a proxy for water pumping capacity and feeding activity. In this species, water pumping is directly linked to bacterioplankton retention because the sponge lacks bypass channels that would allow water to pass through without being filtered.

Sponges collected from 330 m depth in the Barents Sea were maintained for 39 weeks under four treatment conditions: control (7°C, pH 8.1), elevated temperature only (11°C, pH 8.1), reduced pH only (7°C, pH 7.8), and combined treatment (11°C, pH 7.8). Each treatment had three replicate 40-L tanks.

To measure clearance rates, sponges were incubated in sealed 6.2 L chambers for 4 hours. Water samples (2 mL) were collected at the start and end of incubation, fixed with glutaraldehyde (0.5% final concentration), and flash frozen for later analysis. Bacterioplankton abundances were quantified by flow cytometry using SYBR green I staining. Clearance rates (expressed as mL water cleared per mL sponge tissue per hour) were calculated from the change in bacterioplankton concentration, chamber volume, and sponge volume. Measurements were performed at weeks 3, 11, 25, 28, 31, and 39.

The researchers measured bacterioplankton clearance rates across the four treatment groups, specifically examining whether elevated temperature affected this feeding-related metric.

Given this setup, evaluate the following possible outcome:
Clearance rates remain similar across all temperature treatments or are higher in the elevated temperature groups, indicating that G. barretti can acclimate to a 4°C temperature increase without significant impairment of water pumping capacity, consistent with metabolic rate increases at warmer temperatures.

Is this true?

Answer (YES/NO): NO